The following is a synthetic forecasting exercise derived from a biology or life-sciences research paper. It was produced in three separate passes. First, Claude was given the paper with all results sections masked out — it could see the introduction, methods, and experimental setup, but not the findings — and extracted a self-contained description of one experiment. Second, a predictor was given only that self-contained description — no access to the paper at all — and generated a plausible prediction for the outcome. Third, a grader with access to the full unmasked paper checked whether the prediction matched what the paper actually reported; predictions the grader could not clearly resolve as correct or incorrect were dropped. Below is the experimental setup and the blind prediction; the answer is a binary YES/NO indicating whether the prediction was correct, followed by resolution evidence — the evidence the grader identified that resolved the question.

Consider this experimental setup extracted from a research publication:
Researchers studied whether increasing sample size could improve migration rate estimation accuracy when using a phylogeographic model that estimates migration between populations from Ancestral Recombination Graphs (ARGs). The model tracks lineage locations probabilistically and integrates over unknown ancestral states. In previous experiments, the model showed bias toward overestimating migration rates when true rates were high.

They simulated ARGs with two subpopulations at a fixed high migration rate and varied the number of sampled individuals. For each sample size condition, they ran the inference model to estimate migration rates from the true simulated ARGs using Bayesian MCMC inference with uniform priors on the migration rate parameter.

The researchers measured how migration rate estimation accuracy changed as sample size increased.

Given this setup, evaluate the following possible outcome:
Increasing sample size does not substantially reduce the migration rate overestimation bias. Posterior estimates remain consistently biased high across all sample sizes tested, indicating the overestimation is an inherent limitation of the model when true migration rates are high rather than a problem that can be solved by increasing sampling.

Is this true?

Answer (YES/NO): NO